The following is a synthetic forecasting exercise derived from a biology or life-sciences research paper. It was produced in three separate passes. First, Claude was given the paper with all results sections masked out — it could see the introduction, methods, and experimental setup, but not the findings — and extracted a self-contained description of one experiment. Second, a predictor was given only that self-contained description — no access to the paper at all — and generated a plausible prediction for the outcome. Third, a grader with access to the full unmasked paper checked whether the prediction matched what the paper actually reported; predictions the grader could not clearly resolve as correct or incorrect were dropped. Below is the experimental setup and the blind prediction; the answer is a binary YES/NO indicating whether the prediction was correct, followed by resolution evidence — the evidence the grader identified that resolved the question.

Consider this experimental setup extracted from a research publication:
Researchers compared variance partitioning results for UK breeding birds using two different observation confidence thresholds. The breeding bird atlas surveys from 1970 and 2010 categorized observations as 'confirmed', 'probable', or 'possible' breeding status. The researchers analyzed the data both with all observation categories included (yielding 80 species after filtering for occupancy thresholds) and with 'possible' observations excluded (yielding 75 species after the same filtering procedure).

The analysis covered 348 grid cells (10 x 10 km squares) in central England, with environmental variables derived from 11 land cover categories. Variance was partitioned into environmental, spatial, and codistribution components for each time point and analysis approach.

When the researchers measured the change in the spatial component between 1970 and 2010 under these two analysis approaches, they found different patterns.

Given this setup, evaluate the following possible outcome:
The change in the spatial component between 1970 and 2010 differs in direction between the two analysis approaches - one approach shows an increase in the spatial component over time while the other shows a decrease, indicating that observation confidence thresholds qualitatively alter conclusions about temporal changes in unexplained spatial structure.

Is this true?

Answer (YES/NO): YES